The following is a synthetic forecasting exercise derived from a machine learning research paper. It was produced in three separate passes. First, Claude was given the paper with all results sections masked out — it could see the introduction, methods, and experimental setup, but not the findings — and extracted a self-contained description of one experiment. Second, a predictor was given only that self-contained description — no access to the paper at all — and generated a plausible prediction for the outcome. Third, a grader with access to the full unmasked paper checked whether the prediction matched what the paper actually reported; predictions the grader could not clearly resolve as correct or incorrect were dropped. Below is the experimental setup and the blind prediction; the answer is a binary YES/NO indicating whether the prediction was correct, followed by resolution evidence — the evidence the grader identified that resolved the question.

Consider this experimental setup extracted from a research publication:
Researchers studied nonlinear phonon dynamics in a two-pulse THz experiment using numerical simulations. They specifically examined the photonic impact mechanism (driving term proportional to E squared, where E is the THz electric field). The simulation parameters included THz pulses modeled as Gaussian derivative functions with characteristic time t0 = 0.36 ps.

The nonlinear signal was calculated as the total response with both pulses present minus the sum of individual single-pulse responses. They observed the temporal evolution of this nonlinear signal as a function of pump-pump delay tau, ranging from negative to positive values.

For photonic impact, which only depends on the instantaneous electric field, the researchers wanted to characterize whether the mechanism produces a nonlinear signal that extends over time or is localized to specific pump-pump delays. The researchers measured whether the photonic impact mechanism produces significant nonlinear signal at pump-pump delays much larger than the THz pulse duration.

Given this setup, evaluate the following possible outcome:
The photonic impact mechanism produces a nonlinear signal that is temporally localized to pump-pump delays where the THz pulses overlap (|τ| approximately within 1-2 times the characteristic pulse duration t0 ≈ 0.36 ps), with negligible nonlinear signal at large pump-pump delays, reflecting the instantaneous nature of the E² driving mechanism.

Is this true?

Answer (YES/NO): YES